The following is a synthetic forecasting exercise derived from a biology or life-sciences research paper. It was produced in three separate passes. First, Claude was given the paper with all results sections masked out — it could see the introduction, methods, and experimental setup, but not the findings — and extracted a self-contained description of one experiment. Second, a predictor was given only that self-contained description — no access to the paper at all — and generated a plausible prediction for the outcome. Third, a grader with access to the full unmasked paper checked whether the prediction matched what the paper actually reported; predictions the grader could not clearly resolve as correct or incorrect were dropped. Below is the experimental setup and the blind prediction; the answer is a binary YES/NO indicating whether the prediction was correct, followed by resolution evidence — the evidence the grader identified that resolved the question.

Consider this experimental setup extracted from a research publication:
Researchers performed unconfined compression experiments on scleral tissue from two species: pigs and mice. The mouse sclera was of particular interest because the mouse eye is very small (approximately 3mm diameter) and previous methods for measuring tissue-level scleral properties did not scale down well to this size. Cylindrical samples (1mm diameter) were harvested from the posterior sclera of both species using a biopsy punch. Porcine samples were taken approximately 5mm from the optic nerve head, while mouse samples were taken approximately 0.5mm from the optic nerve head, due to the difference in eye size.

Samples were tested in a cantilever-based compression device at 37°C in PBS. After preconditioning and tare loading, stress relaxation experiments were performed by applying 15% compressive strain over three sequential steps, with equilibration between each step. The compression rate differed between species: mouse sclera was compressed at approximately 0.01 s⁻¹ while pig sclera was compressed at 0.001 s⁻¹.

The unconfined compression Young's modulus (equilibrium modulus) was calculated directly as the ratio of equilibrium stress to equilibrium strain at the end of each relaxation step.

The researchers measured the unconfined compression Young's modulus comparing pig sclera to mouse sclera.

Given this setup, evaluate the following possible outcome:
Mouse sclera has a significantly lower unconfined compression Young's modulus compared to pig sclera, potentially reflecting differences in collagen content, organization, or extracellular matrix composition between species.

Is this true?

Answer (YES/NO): NO